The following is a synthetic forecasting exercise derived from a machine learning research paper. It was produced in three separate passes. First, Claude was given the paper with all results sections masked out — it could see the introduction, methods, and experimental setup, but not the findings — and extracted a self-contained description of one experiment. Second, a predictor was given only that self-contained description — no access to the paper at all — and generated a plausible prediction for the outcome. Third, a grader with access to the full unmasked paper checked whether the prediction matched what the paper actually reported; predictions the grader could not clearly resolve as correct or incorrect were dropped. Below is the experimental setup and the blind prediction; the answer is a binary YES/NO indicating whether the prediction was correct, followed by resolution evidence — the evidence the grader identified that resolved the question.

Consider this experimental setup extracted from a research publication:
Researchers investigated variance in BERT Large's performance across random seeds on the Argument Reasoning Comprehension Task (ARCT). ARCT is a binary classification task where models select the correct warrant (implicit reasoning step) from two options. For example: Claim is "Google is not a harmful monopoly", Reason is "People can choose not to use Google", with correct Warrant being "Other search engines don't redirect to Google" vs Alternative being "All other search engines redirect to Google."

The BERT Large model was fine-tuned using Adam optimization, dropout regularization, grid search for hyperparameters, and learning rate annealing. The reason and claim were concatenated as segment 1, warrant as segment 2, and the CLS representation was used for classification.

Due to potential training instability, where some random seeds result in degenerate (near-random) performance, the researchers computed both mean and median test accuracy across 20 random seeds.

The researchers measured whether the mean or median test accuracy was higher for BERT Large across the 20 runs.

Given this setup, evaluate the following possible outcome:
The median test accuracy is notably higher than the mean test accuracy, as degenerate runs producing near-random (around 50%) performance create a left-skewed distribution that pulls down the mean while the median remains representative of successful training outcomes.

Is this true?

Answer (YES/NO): YES